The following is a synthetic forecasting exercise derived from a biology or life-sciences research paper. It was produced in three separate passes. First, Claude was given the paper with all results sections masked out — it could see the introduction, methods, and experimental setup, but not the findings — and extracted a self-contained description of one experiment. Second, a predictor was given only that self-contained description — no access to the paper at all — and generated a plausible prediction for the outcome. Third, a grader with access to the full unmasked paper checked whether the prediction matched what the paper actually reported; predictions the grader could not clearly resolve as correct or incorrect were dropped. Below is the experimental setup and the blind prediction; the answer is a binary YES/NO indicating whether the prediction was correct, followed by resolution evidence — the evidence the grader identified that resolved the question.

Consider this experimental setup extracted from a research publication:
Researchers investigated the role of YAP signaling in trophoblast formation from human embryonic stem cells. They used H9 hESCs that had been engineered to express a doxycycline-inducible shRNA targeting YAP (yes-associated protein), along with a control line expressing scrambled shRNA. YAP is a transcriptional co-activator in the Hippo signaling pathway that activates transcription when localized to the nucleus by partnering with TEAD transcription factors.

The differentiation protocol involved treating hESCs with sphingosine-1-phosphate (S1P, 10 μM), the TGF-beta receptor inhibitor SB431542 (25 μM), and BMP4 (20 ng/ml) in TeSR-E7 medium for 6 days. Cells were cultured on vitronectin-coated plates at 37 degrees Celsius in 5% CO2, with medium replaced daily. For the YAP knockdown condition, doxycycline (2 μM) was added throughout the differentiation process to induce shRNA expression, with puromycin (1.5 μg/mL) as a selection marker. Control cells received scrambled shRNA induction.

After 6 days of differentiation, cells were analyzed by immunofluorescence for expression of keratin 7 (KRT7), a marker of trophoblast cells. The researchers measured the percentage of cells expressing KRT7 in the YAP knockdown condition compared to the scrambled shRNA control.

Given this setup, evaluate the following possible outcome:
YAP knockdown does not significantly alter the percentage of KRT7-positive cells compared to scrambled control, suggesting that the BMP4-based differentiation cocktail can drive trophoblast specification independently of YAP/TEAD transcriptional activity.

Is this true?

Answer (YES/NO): NO